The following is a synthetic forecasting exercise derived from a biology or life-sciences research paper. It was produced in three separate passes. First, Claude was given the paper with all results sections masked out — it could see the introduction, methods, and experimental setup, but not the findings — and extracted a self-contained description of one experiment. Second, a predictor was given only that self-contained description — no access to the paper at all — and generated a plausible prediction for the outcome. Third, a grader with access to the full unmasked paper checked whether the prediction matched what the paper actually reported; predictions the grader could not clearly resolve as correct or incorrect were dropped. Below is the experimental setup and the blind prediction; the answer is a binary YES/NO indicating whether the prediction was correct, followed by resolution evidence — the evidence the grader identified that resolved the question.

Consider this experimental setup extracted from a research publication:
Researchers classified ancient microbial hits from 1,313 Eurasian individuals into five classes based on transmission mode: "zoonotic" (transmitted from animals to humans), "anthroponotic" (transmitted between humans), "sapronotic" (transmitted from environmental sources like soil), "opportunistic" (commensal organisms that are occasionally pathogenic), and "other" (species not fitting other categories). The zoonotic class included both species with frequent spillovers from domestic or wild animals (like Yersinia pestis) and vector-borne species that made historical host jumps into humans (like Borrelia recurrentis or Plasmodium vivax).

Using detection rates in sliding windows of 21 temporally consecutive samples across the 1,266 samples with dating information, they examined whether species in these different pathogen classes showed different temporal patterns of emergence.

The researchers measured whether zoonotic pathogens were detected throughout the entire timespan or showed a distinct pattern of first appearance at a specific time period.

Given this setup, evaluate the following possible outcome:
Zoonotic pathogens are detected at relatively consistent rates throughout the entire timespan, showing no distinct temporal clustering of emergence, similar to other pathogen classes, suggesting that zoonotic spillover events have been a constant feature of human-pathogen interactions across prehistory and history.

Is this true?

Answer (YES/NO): NO